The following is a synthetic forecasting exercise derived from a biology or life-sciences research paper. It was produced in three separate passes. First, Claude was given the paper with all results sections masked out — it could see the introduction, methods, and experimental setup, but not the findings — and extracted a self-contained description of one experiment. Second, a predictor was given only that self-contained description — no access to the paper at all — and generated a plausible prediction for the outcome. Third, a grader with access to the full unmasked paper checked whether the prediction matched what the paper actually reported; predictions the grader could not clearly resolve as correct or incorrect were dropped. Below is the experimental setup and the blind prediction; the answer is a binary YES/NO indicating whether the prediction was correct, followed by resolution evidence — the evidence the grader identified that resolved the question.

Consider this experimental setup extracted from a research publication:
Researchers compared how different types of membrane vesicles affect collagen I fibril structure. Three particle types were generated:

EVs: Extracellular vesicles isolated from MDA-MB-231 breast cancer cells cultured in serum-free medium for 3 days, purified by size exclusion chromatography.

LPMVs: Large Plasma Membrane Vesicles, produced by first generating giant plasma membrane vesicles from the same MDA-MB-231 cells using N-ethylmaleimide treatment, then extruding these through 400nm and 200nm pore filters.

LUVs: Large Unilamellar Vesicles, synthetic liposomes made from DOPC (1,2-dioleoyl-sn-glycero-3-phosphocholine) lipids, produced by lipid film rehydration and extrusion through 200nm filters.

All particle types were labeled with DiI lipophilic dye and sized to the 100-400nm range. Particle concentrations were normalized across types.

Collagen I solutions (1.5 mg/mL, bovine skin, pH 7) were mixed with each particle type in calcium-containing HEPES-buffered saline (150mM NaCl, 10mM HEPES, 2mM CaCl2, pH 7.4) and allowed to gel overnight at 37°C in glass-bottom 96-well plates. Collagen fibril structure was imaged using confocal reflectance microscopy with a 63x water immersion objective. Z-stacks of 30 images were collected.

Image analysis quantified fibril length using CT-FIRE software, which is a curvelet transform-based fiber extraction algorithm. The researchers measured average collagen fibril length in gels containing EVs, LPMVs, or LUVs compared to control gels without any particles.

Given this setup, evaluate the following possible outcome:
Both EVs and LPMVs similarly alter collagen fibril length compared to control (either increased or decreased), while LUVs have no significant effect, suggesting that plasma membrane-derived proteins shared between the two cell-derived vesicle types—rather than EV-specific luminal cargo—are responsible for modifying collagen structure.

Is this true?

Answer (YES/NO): NO